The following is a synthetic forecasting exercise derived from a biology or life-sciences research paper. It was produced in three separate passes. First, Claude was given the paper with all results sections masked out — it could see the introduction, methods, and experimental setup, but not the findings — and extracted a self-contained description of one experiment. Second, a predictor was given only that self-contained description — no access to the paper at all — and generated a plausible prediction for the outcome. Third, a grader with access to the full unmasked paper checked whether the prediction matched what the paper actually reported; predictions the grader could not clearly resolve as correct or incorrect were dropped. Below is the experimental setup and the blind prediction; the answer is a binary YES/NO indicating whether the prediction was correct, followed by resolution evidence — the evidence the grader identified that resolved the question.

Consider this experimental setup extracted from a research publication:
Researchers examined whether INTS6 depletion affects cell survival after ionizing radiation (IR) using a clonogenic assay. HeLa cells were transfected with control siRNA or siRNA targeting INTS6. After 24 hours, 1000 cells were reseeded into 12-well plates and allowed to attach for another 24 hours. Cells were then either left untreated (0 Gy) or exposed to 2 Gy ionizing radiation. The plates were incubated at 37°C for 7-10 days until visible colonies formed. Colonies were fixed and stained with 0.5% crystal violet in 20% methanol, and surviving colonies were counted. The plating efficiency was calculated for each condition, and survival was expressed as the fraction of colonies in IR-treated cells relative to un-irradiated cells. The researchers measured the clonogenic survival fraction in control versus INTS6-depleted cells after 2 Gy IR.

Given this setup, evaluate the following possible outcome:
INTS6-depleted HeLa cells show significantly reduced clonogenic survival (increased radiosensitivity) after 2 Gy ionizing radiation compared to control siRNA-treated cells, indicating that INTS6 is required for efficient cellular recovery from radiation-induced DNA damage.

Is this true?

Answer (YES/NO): YES